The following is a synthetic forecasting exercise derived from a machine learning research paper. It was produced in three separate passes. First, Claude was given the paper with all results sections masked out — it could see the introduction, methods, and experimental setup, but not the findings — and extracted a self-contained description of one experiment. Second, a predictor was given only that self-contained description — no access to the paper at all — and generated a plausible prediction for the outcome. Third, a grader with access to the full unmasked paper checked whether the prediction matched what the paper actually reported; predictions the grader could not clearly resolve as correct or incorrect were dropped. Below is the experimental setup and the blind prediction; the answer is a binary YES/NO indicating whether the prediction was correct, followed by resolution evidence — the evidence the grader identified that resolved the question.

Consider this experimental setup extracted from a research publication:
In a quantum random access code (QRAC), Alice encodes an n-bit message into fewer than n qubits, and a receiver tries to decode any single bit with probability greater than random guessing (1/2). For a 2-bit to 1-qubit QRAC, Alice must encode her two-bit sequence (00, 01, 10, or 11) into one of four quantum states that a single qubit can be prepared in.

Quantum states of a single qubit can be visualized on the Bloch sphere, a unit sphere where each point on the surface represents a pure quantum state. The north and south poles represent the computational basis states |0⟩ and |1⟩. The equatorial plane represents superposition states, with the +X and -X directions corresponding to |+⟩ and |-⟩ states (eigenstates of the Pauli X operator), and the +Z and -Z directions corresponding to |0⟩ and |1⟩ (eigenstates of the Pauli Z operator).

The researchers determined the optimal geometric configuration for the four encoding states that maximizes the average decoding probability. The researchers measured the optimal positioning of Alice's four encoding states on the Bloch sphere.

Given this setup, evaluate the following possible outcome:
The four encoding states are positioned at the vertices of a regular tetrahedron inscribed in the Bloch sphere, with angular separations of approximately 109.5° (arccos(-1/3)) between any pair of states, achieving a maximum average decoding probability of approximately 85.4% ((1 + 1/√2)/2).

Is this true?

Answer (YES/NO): NO